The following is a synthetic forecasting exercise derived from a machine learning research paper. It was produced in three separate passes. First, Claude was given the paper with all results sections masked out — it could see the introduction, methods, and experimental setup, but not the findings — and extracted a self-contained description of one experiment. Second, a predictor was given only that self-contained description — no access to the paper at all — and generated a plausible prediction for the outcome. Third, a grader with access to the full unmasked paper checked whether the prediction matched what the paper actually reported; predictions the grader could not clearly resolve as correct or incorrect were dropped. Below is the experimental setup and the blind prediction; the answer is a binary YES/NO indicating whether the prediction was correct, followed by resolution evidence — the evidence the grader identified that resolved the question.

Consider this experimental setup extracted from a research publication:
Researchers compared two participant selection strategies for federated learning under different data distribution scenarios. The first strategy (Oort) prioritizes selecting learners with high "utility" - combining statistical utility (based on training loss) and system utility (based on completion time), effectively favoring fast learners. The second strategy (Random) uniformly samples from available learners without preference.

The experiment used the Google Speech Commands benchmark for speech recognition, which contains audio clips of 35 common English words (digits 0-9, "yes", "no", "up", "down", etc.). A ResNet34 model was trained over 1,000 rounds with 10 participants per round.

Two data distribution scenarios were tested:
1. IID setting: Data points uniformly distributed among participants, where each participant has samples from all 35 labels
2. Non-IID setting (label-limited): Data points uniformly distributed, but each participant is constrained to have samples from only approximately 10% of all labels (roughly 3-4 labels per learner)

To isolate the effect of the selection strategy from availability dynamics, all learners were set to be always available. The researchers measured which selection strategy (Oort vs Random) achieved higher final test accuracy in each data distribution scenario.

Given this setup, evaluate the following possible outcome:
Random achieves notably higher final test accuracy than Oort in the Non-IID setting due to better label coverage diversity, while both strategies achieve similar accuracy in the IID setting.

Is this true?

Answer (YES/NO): NO